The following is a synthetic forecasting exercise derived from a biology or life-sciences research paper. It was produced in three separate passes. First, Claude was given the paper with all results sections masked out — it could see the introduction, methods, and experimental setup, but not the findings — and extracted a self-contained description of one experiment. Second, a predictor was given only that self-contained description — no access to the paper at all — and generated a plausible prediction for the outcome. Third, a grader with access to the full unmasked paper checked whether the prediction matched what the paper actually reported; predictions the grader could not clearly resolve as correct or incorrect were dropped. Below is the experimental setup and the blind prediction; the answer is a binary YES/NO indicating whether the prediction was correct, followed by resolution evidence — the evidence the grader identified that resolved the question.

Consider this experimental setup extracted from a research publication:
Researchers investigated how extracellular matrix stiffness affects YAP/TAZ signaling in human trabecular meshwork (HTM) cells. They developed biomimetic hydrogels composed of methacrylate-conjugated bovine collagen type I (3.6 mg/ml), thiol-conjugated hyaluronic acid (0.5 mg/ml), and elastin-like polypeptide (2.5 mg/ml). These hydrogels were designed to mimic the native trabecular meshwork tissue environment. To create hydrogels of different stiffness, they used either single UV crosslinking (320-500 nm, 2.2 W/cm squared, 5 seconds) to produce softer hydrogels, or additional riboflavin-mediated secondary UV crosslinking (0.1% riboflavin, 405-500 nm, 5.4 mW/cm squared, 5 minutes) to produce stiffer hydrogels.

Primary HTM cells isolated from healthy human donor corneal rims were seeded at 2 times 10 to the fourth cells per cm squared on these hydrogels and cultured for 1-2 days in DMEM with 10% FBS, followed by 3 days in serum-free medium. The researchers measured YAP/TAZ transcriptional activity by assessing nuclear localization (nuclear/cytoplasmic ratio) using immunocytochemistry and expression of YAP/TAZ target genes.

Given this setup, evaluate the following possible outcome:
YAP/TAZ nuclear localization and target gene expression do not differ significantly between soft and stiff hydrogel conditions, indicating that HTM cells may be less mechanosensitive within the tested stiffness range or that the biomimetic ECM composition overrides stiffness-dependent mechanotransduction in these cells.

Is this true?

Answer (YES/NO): NO